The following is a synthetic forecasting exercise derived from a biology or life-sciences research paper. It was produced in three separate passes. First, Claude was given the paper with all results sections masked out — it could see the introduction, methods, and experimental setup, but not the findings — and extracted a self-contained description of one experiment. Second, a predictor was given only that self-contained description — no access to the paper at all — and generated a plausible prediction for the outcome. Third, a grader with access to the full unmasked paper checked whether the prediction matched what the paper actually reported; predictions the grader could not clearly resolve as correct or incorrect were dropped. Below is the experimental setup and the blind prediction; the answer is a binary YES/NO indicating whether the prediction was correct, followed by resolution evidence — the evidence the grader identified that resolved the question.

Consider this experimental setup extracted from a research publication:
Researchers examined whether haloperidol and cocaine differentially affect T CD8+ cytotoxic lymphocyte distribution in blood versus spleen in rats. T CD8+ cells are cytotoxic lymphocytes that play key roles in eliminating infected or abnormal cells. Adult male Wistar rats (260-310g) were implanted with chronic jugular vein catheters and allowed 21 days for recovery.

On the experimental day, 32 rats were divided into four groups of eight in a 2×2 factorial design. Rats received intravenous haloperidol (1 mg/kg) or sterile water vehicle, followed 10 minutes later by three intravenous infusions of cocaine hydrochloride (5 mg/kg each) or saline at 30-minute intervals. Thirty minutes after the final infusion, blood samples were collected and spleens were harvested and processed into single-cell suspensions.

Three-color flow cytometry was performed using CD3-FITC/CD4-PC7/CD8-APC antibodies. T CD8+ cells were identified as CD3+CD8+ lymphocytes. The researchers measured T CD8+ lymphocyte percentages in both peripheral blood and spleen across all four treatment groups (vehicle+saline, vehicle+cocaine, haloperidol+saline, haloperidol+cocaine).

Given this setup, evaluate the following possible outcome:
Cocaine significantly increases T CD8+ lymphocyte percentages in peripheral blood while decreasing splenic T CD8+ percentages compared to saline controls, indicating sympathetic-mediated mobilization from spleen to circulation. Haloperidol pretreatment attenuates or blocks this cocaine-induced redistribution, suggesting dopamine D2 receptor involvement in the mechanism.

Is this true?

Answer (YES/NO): NO